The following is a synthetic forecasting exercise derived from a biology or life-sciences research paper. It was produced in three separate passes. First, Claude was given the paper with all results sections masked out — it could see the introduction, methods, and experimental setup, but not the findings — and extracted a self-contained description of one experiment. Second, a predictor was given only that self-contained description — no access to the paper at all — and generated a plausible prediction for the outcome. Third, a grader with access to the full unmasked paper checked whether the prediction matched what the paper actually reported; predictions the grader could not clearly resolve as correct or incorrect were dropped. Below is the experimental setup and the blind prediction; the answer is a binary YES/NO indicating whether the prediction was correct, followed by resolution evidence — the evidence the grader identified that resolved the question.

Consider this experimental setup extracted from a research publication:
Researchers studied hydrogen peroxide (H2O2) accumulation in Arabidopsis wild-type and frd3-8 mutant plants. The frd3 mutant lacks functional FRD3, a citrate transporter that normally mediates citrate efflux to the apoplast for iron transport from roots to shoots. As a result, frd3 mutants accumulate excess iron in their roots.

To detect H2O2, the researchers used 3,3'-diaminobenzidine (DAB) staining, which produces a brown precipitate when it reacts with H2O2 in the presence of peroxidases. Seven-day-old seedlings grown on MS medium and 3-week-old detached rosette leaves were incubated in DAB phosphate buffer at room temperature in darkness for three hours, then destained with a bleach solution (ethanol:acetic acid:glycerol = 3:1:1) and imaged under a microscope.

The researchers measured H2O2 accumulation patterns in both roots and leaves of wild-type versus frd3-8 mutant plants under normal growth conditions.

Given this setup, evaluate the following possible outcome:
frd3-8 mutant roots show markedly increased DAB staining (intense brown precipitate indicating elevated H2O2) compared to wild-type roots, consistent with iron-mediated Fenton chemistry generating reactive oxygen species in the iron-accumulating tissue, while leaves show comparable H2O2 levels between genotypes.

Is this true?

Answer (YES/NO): NO